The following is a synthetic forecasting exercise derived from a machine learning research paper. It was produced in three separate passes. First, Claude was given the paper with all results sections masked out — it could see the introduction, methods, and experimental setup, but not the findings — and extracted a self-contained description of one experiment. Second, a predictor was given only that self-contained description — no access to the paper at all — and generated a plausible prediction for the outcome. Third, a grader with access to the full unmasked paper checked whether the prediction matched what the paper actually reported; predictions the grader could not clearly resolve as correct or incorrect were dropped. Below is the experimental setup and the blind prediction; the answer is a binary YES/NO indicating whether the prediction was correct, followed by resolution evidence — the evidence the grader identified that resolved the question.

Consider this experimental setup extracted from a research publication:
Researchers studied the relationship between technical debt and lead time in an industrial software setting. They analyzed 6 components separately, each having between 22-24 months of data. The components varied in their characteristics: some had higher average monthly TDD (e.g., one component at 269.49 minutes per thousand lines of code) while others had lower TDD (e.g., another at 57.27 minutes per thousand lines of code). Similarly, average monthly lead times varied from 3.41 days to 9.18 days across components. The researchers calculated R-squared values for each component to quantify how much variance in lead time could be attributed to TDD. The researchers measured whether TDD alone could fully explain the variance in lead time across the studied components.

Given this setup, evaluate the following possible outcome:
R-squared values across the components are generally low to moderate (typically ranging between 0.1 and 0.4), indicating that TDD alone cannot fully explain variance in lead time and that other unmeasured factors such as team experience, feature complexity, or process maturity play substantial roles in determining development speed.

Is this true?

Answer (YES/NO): NO